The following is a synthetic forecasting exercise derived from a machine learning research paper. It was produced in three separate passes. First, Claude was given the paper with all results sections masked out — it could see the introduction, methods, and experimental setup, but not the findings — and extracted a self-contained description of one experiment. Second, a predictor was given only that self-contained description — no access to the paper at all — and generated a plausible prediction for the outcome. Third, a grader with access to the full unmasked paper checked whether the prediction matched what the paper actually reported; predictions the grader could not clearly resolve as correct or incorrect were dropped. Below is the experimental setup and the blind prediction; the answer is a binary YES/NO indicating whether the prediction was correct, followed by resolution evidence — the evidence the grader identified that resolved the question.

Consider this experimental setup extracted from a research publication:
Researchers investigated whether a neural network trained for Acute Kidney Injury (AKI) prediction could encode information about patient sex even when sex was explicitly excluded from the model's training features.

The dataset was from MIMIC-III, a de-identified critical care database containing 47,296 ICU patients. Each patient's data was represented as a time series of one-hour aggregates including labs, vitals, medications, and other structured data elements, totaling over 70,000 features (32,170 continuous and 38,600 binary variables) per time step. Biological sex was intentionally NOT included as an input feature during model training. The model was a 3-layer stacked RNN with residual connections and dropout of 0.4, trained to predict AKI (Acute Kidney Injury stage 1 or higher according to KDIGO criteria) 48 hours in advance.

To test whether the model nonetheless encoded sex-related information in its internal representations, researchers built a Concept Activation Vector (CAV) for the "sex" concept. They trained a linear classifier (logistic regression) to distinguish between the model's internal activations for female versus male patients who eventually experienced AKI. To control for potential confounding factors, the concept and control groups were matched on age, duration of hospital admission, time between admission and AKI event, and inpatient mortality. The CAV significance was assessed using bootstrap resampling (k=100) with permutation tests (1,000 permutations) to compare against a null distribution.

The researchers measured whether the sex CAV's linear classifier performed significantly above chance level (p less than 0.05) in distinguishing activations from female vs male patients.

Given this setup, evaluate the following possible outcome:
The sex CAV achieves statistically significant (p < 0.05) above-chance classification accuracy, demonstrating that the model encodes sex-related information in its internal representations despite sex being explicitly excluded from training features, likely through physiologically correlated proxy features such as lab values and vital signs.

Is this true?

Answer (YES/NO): NO